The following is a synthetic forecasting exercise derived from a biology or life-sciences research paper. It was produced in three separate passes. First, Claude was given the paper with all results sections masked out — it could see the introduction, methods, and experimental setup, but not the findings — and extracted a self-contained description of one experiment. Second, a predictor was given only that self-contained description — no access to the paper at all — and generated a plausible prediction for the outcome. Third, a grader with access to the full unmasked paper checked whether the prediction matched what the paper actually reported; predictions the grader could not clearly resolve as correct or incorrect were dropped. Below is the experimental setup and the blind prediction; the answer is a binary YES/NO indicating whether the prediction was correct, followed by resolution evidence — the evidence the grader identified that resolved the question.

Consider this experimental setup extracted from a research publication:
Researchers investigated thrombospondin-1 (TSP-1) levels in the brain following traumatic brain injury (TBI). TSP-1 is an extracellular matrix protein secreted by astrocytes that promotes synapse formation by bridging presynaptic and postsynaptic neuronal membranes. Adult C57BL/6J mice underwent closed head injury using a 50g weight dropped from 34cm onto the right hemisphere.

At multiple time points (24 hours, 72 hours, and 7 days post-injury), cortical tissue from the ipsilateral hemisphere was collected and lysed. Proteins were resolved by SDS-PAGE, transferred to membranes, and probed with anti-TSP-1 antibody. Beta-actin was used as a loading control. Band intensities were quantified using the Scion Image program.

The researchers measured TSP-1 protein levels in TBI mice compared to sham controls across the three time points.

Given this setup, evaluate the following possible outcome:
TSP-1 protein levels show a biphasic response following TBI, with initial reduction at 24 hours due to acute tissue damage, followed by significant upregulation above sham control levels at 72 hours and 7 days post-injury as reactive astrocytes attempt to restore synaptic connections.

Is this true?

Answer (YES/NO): NO